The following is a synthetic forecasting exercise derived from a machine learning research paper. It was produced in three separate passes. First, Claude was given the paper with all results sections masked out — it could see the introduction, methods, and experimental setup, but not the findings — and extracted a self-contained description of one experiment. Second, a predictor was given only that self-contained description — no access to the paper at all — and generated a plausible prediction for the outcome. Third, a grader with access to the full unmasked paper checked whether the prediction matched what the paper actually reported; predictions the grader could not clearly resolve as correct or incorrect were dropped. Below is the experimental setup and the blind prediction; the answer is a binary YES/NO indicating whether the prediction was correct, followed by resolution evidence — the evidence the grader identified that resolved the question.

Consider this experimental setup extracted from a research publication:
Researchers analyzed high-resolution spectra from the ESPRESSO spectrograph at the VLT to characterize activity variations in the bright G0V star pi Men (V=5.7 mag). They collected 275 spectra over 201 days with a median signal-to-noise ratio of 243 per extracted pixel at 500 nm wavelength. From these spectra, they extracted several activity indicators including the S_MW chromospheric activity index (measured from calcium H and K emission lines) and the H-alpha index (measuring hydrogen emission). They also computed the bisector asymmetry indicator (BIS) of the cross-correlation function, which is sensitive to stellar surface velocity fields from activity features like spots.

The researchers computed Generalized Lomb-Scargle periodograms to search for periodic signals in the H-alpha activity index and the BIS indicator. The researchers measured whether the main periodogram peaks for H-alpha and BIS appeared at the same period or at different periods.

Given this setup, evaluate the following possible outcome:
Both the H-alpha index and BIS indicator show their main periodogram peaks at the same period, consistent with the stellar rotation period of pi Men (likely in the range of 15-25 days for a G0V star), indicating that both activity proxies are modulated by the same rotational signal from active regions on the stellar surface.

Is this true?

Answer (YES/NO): NO